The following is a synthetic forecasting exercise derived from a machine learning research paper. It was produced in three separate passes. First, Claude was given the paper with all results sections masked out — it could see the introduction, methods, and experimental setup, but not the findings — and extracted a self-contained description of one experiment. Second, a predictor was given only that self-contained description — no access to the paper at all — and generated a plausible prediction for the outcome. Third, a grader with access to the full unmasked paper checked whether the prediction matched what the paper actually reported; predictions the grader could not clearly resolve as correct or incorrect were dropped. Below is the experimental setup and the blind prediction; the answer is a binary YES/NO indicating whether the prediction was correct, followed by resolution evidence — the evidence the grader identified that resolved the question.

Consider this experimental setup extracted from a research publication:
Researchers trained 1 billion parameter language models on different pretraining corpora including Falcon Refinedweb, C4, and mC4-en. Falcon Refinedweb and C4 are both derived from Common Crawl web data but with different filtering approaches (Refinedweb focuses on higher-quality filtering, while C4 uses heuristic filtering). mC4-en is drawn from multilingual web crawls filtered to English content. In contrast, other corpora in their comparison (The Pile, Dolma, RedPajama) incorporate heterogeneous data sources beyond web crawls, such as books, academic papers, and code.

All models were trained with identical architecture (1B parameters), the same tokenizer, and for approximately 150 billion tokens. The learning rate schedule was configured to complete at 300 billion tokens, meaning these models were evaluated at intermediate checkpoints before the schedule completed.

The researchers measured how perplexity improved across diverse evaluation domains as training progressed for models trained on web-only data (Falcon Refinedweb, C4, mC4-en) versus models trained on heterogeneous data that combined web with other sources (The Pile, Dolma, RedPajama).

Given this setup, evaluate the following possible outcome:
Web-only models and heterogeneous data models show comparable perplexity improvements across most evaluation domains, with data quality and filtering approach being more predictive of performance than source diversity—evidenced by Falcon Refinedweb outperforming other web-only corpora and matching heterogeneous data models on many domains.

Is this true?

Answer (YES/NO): NO